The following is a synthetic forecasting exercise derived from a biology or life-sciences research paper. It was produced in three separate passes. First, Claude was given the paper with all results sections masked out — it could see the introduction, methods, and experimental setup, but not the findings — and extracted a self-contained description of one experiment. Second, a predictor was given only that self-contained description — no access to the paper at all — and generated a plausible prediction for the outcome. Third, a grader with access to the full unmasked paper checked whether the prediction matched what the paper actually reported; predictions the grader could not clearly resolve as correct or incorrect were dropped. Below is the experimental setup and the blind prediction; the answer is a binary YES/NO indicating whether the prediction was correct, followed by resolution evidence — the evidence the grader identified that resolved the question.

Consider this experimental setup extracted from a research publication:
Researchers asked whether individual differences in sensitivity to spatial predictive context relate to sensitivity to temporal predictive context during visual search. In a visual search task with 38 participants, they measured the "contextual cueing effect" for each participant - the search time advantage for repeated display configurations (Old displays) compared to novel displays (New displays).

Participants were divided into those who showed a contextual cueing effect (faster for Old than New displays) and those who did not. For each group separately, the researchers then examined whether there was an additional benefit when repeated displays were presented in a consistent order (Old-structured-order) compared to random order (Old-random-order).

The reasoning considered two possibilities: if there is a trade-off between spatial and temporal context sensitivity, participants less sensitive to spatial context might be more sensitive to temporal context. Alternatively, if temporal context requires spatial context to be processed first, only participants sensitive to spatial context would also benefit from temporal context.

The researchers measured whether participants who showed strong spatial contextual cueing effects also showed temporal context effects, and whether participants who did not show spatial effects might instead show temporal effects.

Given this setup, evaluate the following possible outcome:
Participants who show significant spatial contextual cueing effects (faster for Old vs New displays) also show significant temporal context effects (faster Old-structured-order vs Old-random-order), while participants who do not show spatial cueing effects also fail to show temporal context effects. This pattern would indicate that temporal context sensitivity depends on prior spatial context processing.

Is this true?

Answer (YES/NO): NO